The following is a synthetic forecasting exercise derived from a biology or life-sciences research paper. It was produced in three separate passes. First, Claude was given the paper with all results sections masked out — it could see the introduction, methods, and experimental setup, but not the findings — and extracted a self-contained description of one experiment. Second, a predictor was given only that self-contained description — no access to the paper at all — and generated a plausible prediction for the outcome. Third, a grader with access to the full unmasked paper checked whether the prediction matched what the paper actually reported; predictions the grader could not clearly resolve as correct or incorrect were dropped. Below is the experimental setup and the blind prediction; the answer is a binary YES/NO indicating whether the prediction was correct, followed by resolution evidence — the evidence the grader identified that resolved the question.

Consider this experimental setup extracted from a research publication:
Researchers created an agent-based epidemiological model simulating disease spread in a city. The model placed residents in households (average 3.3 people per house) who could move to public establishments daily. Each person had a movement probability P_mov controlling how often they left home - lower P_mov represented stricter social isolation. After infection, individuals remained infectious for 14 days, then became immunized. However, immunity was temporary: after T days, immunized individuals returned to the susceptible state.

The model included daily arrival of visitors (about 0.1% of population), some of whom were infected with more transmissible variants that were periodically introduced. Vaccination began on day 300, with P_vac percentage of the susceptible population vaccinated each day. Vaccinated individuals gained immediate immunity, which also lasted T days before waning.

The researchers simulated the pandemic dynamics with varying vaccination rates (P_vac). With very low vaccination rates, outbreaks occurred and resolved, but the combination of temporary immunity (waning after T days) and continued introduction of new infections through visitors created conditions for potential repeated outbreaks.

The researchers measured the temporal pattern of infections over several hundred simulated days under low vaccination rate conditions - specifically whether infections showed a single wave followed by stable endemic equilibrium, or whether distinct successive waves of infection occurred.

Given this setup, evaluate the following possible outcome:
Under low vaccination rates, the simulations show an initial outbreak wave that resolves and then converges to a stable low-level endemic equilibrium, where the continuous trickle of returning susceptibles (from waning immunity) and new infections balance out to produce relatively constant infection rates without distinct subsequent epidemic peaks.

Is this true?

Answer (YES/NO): NO